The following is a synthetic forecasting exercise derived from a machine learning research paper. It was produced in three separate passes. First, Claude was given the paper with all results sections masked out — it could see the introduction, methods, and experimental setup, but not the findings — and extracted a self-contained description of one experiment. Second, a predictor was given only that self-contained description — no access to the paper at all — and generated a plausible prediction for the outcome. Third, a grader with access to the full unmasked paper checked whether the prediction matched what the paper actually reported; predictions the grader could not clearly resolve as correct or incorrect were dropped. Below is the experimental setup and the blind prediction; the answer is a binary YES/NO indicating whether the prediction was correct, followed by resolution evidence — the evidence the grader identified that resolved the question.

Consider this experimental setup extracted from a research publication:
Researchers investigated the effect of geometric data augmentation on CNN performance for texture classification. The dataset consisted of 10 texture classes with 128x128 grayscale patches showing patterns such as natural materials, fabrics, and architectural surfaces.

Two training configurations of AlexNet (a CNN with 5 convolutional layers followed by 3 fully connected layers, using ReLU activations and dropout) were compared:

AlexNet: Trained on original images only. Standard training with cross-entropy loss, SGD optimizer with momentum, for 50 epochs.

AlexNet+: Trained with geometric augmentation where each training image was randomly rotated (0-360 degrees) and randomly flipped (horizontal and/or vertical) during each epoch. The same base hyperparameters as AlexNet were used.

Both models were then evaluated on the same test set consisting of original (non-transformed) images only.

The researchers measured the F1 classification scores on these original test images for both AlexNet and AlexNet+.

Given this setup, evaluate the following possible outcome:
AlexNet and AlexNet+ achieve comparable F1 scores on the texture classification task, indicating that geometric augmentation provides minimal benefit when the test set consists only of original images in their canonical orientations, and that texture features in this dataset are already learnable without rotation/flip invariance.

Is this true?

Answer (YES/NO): NO